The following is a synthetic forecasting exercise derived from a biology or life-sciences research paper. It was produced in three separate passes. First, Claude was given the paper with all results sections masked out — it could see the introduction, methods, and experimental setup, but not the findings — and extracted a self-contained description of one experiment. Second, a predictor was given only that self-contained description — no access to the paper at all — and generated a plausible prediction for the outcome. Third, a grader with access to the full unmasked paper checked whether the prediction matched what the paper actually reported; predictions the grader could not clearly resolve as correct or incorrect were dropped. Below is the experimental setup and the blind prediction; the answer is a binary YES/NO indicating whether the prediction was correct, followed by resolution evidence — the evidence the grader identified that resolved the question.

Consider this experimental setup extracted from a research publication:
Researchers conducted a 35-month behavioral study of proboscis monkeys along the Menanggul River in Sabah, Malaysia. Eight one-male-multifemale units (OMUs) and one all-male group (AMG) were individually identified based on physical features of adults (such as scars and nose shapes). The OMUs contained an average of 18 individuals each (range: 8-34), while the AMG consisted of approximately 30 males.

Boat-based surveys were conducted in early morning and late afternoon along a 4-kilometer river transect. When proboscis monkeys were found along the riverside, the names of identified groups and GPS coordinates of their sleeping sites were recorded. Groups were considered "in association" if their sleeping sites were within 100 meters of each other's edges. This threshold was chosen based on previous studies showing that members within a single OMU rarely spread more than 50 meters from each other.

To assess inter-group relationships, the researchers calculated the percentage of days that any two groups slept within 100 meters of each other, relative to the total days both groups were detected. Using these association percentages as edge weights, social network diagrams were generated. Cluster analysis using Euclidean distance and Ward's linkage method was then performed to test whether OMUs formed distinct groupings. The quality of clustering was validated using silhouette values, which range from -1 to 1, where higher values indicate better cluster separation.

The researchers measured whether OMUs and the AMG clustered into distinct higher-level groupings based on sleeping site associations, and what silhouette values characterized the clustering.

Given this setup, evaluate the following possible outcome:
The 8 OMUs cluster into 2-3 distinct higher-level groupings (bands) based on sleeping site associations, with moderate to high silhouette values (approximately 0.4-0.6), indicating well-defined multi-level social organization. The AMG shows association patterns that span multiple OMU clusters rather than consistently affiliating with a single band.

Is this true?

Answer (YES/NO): NO